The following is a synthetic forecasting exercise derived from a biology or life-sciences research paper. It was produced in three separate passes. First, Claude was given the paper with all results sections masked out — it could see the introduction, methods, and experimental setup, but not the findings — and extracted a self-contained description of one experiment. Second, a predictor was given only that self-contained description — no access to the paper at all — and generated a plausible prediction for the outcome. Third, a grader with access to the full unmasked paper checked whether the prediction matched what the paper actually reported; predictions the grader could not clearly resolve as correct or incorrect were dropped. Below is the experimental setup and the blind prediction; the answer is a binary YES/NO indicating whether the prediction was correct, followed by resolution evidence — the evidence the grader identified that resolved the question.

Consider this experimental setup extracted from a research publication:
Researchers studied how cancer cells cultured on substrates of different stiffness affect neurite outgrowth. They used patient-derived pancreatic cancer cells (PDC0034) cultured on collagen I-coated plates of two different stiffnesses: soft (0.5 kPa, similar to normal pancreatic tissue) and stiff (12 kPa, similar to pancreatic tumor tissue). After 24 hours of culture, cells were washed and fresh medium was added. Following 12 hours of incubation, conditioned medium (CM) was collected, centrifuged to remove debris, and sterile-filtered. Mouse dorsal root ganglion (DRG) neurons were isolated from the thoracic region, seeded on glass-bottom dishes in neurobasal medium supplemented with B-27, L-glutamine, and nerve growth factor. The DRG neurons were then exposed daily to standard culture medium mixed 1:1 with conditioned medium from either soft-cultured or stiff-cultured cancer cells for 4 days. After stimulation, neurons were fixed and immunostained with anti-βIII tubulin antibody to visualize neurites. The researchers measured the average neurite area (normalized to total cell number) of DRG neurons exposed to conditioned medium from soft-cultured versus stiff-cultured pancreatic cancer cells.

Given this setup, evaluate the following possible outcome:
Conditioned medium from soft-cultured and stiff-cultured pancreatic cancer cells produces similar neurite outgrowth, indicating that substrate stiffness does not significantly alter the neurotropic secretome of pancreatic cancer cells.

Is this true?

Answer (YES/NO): NO